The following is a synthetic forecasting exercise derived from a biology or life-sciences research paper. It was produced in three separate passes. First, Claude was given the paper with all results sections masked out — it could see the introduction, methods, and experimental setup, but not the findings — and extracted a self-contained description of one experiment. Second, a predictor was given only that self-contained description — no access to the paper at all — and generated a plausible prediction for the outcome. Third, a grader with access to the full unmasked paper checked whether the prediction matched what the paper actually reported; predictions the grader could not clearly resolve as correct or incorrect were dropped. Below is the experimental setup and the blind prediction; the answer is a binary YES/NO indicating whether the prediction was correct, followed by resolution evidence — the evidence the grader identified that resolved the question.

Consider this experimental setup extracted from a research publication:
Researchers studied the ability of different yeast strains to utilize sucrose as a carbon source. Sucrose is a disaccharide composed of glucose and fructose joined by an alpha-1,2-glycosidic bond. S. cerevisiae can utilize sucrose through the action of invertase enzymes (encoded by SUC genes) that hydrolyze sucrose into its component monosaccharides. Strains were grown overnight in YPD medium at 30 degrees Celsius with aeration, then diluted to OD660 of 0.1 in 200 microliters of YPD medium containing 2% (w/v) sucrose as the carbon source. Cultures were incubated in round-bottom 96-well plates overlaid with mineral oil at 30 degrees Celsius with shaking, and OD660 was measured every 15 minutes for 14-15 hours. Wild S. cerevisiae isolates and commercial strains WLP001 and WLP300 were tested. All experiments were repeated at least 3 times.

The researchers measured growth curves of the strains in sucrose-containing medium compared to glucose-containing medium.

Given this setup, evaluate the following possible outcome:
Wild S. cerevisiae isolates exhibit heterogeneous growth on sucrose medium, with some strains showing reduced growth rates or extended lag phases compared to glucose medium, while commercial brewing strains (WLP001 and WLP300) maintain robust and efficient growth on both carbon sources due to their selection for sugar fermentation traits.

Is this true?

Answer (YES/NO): NO